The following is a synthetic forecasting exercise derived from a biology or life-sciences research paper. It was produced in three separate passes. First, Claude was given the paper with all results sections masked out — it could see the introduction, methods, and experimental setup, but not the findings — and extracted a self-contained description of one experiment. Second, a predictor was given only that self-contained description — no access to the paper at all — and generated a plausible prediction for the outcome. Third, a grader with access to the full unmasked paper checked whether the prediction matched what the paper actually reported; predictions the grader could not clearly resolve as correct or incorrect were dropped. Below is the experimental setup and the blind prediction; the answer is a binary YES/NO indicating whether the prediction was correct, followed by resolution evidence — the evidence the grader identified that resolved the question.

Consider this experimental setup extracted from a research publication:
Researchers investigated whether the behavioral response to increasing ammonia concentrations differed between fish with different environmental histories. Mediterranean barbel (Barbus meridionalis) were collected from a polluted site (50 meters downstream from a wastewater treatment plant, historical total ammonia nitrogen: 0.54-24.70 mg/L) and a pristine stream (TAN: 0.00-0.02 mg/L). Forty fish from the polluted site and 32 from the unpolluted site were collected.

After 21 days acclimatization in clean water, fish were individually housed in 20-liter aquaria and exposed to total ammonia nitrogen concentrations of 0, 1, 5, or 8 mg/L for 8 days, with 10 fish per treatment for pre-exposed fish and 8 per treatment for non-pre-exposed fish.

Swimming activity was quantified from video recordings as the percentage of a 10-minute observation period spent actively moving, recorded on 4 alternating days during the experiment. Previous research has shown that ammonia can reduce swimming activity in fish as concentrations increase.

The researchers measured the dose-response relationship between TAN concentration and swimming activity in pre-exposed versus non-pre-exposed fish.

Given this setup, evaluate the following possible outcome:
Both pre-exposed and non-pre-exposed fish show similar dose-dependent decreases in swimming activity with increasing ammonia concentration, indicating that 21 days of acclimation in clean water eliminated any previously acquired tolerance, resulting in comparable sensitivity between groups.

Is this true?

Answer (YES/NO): NO